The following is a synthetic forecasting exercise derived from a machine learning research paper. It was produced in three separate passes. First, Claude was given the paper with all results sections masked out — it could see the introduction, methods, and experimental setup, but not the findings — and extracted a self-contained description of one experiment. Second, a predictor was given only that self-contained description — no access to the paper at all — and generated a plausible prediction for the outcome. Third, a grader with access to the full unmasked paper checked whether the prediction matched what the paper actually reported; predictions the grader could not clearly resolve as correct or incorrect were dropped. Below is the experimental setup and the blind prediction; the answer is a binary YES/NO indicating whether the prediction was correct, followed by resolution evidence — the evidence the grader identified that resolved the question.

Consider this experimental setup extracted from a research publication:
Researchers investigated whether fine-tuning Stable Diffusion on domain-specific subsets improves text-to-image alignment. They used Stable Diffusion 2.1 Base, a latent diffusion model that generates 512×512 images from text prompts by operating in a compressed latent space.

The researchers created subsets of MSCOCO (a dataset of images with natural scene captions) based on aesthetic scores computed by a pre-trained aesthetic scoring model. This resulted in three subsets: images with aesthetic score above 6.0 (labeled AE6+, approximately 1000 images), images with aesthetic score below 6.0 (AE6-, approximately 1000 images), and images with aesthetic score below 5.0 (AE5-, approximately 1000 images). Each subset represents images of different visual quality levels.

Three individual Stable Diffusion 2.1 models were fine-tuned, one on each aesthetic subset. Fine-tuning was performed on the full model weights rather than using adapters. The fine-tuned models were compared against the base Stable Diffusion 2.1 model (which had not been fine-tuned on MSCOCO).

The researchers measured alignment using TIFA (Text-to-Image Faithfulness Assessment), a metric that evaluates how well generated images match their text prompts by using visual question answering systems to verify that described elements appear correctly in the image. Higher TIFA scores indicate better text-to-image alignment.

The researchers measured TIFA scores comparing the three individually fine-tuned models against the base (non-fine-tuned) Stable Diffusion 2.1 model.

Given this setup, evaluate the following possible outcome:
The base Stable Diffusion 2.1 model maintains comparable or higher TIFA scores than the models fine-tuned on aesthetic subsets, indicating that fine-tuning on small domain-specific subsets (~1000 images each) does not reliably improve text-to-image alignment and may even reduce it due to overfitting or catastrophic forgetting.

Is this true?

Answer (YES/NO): NO